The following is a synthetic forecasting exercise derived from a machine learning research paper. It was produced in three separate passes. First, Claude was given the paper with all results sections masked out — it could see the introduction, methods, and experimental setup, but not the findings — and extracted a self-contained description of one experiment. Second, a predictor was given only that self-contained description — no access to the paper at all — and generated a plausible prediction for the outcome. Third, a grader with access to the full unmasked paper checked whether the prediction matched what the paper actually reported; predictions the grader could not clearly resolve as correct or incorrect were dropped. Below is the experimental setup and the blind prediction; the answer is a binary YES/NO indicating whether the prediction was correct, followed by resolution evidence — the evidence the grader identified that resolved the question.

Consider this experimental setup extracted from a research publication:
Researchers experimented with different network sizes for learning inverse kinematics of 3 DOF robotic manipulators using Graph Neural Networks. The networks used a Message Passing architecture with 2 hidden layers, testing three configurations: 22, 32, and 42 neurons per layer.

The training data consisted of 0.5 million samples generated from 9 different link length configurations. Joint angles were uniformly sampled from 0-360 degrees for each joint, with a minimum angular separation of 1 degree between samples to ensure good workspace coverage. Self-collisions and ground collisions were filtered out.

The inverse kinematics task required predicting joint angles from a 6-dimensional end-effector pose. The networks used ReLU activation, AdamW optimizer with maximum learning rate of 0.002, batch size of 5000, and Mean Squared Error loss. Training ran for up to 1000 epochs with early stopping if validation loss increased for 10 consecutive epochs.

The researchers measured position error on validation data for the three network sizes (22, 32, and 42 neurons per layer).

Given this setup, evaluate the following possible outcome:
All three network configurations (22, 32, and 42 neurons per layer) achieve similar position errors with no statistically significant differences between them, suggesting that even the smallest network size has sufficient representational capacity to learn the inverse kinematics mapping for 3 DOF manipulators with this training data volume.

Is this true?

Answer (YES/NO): NO